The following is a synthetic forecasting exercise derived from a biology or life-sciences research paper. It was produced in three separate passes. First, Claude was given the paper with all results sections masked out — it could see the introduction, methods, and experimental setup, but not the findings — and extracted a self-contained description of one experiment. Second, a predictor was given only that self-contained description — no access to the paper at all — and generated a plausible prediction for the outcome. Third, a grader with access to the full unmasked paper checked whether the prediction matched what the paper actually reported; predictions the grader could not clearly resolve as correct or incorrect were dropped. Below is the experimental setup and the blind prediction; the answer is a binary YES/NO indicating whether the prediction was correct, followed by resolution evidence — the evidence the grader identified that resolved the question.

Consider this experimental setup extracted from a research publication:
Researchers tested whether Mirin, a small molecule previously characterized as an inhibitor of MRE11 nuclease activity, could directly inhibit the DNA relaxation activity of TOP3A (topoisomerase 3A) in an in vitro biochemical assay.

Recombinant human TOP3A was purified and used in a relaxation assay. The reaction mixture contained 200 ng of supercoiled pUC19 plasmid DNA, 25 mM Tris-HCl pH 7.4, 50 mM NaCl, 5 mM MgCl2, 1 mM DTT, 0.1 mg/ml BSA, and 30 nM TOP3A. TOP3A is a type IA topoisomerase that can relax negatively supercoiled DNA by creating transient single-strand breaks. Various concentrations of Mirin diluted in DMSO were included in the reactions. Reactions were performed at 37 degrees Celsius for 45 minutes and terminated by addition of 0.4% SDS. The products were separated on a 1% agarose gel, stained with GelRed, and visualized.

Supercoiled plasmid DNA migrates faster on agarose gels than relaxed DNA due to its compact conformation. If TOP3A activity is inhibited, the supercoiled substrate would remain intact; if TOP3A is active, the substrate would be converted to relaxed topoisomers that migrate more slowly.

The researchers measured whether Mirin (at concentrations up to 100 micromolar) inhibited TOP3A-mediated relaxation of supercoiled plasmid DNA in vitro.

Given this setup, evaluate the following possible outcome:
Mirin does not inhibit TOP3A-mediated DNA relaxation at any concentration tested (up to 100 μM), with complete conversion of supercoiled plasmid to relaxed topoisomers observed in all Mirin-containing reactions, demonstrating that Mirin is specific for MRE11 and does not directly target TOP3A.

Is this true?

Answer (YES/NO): NO